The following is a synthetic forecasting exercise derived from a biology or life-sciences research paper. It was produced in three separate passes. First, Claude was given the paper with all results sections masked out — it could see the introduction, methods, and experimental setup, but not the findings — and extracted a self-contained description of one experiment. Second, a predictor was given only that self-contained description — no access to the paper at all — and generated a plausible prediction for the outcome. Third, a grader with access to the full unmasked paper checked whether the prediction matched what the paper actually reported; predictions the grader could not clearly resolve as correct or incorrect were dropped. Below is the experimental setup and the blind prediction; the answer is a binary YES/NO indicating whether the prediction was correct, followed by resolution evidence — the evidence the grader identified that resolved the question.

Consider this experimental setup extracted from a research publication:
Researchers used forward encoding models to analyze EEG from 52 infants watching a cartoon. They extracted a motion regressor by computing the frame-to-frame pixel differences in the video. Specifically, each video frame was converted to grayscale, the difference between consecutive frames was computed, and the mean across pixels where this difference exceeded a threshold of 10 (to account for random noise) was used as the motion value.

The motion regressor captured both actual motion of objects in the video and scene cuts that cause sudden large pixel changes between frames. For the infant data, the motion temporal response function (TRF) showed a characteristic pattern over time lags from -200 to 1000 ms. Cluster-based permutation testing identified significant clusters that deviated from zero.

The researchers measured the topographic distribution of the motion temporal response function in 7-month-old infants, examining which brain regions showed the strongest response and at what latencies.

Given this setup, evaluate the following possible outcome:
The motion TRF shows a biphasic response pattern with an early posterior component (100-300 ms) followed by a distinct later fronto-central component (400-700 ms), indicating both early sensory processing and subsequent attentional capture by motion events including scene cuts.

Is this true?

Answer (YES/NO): NO